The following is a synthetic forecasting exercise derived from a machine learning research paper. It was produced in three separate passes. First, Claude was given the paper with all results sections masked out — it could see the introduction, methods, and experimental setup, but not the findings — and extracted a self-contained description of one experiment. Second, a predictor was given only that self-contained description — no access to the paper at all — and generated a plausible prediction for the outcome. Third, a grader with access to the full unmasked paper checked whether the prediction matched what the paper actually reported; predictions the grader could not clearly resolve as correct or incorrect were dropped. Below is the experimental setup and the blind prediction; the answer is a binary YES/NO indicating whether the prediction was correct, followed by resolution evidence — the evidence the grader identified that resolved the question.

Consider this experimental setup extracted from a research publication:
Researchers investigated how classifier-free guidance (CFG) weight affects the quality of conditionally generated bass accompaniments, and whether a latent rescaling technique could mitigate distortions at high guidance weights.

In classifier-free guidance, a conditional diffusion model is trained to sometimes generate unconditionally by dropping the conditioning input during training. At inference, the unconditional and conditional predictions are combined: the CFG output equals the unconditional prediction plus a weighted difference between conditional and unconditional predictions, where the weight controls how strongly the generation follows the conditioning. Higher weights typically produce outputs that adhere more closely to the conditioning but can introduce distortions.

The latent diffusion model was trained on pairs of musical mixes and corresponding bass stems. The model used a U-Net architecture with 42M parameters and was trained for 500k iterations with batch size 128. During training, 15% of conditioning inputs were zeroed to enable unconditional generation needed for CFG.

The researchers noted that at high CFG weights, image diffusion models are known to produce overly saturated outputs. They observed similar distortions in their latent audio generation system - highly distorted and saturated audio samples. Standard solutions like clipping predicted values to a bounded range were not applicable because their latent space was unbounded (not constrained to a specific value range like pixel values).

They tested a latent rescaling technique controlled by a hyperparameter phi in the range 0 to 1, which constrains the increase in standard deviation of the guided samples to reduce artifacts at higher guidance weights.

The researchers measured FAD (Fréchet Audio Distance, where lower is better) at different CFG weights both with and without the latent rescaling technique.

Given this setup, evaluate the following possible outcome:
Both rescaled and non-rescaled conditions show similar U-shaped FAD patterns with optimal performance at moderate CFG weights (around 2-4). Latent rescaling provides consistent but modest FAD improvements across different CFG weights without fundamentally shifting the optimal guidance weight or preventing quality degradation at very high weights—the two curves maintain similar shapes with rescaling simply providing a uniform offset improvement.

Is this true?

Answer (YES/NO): NO